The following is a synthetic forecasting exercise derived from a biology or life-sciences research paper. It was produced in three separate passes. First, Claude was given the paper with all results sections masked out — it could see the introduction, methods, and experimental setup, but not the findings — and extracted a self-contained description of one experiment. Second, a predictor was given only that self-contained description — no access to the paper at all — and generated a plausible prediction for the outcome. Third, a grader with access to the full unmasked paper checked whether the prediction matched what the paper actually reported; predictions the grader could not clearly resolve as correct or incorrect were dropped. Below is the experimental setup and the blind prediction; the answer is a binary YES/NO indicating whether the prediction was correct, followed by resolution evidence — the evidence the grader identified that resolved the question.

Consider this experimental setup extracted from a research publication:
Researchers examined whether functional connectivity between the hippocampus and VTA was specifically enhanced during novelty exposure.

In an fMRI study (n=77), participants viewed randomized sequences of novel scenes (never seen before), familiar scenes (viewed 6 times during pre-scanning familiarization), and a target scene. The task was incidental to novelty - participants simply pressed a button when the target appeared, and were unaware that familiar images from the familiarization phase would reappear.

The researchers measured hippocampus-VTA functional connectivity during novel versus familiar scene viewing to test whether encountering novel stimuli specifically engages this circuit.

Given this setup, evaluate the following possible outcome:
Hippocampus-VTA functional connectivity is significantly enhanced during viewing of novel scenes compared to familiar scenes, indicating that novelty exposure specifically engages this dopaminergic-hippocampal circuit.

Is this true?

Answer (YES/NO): NO